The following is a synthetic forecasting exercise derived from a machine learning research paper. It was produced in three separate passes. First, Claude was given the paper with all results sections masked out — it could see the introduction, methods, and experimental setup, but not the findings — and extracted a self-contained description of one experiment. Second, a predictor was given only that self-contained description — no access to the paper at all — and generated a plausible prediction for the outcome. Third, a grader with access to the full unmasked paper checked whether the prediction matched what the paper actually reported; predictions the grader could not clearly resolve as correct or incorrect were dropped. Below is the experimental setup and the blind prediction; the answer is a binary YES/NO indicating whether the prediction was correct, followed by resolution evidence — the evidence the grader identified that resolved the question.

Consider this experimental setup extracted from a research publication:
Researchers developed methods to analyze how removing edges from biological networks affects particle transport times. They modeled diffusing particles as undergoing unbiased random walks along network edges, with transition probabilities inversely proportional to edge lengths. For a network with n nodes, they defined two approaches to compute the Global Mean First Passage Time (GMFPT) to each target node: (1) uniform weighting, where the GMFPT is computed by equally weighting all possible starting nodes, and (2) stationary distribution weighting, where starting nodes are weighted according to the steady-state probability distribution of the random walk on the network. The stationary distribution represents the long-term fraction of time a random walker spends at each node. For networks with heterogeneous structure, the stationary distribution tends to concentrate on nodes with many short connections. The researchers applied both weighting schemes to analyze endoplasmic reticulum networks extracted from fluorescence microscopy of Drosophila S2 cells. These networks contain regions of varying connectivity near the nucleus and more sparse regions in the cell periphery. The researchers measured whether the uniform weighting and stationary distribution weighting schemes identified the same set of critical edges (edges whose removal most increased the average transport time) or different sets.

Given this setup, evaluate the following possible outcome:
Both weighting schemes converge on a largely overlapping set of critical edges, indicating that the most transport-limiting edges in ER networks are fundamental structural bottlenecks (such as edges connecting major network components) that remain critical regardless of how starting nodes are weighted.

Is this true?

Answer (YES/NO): YES